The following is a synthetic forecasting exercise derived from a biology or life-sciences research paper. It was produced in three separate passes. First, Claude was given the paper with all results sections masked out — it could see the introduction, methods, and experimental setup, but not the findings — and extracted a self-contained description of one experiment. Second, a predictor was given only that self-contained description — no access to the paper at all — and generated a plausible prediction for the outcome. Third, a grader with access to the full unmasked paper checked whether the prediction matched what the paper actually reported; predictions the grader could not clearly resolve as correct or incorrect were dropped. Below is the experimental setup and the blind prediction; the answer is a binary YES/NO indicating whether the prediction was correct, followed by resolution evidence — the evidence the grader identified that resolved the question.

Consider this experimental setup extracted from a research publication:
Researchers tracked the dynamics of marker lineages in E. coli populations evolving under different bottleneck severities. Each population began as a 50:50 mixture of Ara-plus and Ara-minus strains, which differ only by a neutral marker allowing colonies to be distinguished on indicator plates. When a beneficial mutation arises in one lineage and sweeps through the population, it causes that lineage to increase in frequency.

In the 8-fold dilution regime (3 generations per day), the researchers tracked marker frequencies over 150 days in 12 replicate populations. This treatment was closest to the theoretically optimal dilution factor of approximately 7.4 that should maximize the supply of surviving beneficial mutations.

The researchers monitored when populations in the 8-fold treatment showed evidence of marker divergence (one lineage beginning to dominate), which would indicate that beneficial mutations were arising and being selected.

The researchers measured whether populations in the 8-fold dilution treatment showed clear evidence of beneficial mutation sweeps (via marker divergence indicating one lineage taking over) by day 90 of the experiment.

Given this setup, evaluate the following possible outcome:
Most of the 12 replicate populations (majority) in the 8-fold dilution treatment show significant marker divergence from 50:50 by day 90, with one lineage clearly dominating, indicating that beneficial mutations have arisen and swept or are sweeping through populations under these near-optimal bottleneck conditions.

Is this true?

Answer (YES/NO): YES